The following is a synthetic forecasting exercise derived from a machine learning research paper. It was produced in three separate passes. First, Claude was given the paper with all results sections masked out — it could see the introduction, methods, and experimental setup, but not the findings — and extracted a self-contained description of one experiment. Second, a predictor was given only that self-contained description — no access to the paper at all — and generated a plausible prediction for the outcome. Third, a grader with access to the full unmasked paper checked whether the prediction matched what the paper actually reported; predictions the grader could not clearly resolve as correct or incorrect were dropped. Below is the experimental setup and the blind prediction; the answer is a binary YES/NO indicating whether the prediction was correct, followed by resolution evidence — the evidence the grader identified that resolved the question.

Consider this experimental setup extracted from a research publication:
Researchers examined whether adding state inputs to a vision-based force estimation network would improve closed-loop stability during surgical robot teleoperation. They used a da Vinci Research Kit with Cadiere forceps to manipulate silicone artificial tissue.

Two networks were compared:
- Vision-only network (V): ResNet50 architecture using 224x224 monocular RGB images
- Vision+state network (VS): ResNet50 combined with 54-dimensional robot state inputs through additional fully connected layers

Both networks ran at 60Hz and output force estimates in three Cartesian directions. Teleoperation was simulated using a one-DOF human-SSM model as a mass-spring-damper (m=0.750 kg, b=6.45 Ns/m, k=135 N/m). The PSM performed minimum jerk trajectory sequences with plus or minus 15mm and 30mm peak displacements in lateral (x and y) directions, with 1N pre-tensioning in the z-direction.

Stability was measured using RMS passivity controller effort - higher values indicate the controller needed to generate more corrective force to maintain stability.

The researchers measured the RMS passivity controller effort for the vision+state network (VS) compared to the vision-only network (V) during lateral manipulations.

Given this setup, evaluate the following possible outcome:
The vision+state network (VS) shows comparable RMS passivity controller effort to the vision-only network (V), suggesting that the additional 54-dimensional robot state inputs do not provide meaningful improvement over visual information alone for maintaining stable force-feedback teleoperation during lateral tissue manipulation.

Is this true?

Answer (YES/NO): NO